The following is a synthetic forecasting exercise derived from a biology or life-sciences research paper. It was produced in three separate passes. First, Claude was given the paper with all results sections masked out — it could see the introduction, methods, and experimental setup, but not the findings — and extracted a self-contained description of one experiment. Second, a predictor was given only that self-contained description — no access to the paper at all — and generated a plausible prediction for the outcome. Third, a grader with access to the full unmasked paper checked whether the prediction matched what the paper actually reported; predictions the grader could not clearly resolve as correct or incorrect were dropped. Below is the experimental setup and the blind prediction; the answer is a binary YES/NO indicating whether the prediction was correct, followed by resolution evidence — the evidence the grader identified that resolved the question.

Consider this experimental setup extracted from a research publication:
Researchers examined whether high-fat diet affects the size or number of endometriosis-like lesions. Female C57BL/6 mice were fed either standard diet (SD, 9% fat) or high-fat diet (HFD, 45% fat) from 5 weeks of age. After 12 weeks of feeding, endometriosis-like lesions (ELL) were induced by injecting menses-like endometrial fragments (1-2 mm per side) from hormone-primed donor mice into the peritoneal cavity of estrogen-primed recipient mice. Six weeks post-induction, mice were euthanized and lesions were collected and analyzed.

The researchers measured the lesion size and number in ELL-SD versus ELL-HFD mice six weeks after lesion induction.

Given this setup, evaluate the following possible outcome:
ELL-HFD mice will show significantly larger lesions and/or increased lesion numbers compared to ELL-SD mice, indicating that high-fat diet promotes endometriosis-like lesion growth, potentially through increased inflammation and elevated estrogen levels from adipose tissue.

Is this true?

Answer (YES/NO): NO